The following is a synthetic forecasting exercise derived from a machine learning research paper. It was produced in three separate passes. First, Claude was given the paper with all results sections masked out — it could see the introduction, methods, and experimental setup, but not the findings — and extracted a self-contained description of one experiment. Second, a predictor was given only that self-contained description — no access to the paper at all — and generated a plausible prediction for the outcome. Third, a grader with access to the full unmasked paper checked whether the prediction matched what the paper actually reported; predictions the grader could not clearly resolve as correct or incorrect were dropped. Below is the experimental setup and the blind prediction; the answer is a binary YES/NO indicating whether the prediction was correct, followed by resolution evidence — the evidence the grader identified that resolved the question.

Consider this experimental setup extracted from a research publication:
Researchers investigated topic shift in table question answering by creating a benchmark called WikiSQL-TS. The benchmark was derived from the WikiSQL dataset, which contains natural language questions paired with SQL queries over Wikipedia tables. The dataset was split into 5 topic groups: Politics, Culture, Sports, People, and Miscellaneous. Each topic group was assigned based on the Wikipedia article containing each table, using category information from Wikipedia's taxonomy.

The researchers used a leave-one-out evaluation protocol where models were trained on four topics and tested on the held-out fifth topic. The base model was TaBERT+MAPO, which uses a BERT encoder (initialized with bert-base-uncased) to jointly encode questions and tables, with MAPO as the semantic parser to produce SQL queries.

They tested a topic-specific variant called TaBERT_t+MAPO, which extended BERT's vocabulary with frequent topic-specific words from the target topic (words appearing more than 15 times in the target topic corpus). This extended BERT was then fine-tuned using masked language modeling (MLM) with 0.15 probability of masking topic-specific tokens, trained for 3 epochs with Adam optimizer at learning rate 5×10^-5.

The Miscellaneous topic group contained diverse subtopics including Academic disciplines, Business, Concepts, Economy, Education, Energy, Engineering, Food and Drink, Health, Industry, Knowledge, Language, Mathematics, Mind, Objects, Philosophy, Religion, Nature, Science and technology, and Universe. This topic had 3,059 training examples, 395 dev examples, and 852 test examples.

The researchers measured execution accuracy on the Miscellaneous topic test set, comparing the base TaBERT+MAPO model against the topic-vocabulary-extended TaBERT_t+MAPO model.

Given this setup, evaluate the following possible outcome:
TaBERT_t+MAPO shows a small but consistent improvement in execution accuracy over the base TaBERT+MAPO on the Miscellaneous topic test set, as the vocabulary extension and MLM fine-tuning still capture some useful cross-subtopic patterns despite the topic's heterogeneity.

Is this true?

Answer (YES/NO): NO